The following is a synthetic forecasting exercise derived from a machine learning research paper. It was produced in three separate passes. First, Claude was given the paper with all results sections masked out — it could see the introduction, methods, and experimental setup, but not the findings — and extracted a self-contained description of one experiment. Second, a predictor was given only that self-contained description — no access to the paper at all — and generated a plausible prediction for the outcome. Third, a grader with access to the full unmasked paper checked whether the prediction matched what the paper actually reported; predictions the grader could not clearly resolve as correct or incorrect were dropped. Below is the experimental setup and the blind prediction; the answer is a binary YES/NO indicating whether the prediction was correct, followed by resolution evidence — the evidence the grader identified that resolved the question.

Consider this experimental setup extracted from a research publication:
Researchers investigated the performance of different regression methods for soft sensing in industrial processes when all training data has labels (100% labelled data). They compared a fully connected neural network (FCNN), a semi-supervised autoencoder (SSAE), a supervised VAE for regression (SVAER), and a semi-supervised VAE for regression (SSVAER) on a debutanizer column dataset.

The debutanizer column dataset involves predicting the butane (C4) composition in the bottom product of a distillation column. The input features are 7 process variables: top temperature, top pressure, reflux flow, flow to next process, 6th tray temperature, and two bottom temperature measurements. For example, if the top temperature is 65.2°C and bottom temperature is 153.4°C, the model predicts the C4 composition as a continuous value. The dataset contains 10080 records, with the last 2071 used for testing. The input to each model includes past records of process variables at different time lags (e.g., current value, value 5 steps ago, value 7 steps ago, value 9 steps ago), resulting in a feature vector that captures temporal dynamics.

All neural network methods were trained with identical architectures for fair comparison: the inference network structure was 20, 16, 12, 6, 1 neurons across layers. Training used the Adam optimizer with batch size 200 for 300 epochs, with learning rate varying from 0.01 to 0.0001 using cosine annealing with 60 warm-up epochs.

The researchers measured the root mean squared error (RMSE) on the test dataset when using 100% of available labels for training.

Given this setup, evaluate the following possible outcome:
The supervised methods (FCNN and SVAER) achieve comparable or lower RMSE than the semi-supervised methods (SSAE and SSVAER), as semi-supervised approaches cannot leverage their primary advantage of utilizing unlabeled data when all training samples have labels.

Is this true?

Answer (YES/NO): NO